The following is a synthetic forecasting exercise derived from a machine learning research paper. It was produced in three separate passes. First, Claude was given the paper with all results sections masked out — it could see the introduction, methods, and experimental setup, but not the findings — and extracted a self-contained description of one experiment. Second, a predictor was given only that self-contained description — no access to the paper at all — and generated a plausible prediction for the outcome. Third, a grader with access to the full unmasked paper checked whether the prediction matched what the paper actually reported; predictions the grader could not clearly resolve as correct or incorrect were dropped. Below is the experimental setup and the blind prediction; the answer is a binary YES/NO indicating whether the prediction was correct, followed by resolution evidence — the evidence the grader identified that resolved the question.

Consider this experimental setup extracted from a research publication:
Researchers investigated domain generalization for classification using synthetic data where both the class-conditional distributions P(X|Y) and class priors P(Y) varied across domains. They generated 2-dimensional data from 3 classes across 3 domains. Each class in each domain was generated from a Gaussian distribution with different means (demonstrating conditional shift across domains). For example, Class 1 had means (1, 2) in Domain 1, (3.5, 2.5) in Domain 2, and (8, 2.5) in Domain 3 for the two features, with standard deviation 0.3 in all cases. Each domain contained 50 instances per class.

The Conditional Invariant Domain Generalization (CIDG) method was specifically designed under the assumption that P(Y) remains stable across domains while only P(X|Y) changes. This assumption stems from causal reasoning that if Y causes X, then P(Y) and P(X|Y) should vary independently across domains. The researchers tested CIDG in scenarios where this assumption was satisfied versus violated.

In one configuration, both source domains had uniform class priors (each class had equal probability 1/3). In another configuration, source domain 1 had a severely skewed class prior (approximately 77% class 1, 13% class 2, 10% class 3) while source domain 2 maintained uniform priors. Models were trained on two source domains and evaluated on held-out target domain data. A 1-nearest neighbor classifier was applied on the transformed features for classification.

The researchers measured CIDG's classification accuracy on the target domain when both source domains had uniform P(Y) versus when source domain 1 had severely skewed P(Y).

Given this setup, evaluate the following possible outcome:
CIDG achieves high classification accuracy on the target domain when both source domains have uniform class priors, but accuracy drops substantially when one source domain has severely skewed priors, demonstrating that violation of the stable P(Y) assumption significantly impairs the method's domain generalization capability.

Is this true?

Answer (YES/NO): YES